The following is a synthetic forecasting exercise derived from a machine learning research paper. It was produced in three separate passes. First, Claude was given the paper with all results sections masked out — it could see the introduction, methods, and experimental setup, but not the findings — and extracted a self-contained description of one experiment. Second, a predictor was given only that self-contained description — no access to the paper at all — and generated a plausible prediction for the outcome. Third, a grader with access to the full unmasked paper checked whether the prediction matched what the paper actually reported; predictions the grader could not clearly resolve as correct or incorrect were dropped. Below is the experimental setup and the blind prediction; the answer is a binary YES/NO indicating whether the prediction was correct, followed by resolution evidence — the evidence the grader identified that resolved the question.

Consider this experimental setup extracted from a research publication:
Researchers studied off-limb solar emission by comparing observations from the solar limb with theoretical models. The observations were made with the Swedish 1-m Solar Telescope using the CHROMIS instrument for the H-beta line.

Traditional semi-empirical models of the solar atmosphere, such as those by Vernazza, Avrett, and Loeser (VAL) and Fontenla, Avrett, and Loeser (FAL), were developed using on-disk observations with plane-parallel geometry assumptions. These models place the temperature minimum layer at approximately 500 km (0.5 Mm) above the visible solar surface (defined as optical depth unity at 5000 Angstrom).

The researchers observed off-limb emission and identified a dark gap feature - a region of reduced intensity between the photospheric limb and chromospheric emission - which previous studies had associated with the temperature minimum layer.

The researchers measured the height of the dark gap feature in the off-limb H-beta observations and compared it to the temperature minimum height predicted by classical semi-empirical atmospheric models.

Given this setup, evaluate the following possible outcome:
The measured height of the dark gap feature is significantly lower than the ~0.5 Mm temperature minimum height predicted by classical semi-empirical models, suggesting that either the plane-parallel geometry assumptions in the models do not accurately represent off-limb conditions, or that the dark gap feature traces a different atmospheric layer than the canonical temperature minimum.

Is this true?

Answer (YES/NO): NO